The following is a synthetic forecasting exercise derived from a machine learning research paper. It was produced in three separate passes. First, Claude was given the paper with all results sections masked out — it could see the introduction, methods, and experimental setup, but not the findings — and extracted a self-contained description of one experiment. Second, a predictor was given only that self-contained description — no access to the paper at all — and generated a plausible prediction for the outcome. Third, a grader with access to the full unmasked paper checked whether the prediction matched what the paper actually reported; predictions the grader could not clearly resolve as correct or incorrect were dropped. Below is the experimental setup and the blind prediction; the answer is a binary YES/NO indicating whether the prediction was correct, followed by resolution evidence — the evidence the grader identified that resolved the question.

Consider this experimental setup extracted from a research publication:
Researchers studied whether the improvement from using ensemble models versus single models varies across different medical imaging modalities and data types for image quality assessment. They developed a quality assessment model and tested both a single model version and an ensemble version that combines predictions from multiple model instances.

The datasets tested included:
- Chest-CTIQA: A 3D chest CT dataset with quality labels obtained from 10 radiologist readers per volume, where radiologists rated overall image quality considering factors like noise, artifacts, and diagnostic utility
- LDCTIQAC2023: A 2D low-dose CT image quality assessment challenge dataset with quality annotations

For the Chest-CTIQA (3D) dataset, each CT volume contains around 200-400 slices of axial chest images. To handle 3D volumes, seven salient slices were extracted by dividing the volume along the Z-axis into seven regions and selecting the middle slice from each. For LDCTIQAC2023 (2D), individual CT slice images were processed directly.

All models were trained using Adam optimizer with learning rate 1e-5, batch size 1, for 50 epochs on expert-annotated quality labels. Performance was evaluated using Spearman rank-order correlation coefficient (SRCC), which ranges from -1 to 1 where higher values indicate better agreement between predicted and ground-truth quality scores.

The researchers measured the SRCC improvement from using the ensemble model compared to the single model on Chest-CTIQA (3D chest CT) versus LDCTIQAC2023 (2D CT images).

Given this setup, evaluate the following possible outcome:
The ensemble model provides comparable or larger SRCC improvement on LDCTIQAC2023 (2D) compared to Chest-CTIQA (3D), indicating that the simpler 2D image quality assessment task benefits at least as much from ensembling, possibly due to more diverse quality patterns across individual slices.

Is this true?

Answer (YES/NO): NO